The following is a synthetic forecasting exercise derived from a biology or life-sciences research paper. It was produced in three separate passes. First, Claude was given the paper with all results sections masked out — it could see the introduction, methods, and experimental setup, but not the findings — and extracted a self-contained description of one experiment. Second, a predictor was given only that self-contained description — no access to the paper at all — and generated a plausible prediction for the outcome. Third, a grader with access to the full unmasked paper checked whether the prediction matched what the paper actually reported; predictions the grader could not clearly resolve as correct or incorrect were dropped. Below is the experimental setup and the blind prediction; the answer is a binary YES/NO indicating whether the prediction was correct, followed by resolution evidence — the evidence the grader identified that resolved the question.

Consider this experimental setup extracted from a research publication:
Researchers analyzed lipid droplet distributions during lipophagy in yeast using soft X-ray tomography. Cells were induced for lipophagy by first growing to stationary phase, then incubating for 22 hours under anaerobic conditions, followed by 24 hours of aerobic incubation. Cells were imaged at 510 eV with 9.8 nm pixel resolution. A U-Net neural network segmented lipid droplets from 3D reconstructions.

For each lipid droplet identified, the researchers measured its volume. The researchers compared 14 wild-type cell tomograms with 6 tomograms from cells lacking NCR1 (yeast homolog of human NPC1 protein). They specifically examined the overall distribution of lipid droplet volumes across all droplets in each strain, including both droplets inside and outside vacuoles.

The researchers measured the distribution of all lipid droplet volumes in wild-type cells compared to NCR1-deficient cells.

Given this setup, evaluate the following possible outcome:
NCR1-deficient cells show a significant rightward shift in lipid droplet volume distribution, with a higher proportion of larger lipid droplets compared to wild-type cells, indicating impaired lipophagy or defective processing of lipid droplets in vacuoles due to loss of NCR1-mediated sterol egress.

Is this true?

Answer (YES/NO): YES